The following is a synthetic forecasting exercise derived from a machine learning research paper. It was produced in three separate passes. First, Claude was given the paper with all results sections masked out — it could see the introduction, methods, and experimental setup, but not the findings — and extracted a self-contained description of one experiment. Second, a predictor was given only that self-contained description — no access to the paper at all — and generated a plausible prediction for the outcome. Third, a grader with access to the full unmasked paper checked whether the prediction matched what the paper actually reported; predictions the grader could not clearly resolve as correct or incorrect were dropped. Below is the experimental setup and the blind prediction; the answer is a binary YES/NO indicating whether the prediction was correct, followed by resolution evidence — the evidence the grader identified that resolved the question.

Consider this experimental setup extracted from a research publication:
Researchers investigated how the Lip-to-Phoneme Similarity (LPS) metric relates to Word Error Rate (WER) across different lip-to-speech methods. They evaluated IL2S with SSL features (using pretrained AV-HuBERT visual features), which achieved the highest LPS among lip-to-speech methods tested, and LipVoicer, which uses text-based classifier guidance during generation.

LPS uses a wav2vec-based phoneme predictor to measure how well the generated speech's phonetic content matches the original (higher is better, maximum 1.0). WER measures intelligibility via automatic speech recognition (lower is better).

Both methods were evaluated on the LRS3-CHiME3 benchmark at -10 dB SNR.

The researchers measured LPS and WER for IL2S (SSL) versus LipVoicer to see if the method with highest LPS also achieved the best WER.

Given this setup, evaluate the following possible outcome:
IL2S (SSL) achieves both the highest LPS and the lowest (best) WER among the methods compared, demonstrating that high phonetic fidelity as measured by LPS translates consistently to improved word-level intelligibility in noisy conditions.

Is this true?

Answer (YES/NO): NO